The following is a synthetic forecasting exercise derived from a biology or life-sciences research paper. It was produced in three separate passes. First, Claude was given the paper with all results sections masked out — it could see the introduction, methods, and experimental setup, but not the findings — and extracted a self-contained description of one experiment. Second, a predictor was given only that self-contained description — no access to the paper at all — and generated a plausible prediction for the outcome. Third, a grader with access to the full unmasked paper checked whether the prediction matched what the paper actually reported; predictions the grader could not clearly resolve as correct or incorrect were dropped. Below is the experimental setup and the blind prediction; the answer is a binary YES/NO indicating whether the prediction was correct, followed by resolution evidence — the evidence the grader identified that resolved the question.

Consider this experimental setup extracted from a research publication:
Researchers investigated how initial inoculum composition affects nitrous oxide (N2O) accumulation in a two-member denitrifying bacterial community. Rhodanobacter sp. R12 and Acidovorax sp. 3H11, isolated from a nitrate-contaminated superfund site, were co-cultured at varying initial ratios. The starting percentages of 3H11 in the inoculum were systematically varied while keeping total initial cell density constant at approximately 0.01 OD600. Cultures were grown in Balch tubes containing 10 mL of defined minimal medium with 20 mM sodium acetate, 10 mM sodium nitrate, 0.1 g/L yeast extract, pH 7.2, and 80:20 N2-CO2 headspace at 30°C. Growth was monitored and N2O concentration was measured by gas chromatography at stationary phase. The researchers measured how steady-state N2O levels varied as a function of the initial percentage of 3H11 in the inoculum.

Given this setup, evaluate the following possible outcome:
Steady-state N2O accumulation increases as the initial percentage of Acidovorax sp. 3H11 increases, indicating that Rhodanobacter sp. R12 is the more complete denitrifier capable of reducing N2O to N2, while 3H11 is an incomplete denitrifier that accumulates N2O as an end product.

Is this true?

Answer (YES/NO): NO